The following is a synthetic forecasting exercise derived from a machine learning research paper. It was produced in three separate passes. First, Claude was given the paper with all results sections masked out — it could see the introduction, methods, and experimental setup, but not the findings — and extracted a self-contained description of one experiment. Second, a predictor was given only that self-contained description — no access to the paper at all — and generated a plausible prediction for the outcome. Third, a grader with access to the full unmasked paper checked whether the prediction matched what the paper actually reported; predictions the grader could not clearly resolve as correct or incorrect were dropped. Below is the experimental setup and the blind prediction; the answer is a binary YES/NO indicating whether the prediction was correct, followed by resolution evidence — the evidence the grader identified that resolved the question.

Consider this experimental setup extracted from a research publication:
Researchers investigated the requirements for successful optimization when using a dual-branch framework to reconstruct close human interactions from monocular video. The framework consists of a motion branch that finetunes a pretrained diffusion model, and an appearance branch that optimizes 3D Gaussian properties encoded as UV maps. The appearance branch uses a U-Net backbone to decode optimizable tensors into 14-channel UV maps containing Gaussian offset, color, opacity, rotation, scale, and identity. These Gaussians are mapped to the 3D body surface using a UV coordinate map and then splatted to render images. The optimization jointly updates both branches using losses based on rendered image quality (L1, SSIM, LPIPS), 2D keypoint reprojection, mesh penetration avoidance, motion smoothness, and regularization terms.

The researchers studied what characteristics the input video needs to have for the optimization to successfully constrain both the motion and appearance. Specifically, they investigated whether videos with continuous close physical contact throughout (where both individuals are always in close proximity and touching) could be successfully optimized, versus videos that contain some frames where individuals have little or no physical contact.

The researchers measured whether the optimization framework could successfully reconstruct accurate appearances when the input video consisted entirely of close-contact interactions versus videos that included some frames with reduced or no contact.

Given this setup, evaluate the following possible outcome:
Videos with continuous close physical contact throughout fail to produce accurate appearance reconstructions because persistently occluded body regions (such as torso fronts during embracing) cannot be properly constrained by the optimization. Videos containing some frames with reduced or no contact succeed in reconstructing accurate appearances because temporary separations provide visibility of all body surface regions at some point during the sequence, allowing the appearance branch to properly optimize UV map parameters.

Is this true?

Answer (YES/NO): YES